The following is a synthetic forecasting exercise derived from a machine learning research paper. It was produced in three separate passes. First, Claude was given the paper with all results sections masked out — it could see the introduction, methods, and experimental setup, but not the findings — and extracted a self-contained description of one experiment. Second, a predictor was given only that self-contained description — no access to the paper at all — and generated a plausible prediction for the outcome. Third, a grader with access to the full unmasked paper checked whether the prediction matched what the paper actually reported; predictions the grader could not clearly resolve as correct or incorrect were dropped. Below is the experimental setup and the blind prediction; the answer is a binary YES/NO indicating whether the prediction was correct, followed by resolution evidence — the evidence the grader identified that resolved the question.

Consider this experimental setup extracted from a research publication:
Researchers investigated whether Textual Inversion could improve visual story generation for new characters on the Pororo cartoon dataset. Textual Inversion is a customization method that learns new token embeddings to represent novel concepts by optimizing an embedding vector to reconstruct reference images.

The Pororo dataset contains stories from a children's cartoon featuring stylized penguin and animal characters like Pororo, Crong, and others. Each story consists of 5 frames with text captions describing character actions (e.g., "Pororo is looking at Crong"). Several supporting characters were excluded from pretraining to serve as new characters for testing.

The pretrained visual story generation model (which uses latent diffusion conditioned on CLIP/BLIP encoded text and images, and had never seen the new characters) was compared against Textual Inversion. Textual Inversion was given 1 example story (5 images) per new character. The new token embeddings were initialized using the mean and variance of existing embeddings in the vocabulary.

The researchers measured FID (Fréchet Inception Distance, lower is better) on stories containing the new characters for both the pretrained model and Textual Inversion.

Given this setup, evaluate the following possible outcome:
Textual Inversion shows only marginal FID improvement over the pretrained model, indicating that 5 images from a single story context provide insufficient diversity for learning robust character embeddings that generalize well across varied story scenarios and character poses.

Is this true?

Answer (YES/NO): NO